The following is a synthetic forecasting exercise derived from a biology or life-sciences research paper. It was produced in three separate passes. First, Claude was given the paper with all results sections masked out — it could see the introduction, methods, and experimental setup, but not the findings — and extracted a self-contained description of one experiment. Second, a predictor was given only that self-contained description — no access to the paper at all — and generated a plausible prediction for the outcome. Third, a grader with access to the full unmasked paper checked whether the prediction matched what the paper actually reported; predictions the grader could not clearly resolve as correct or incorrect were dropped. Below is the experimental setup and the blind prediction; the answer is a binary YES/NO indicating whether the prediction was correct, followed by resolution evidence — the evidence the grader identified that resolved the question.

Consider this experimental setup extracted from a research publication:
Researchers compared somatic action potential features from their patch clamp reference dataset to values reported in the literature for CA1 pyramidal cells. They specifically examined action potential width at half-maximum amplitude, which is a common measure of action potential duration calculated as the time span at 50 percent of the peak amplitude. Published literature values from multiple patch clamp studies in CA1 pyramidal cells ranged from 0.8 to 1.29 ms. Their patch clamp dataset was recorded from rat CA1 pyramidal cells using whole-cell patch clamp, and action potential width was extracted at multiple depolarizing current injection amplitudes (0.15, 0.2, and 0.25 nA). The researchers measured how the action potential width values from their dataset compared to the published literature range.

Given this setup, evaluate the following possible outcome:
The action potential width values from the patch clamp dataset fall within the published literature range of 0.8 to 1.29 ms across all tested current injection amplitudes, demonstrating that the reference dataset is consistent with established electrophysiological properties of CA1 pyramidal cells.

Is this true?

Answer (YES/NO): NO